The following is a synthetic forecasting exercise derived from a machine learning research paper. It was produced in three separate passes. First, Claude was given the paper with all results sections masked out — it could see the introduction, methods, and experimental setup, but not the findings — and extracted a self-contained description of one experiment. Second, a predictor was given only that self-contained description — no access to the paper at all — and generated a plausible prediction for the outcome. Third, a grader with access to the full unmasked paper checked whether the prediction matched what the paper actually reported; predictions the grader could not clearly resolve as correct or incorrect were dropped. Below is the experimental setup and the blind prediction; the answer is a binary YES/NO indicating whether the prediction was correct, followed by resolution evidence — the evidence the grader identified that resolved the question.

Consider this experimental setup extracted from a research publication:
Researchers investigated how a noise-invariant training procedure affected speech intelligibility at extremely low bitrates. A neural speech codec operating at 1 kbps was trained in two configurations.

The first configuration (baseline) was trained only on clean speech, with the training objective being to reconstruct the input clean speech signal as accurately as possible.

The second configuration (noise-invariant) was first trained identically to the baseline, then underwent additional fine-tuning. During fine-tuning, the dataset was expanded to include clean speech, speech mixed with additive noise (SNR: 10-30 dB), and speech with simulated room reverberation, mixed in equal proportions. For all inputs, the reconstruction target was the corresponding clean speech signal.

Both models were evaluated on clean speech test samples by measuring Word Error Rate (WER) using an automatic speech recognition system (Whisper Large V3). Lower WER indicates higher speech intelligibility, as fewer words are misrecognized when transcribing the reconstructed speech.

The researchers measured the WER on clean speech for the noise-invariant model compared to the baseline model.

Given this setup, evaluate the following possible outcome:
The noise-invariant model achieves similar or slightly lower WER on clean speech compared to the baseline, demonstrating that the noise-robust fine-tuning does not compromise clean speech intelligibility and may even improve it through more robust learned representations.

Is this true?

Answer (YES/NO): NO